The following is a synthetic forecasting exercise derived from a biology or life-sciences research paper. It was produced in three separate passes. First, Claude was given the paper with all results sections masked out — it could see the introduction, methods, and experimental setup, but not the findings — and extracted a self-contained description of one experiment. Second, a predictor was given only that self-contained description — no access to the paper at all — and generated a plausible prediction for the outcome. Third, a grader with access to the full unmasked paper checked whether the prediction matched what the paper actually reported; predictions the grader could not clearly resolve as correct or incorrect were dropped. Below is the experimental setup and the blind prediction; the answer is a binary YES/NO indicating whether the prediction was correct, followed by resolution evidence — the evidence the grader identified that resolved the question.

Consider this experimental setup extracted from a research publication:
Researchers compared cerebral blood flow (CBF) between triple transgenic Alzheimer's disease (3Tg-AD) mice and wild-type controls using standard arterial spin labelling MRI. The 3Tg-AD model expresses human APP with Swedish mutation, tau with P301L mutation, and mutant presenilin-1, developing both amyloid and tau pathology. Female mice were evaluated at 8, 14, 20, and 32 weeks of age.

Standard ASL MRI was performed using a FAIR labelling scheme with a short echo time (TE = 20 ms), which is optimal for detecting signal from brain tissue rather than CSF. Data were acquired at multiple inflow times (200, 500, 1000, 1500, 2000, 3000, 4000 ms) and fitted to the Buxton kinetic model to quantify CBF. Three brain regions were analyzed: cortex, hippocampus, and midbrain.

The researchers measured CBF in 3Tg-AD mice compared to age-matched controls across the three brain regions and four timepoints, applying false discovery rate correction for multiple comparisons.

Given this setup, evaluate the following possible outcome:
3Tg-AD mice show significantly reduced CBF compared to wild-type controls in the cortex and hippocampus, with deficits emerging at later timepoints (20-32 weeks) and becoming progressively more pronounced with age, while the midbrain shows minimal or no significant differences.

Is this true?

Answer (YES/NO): NO